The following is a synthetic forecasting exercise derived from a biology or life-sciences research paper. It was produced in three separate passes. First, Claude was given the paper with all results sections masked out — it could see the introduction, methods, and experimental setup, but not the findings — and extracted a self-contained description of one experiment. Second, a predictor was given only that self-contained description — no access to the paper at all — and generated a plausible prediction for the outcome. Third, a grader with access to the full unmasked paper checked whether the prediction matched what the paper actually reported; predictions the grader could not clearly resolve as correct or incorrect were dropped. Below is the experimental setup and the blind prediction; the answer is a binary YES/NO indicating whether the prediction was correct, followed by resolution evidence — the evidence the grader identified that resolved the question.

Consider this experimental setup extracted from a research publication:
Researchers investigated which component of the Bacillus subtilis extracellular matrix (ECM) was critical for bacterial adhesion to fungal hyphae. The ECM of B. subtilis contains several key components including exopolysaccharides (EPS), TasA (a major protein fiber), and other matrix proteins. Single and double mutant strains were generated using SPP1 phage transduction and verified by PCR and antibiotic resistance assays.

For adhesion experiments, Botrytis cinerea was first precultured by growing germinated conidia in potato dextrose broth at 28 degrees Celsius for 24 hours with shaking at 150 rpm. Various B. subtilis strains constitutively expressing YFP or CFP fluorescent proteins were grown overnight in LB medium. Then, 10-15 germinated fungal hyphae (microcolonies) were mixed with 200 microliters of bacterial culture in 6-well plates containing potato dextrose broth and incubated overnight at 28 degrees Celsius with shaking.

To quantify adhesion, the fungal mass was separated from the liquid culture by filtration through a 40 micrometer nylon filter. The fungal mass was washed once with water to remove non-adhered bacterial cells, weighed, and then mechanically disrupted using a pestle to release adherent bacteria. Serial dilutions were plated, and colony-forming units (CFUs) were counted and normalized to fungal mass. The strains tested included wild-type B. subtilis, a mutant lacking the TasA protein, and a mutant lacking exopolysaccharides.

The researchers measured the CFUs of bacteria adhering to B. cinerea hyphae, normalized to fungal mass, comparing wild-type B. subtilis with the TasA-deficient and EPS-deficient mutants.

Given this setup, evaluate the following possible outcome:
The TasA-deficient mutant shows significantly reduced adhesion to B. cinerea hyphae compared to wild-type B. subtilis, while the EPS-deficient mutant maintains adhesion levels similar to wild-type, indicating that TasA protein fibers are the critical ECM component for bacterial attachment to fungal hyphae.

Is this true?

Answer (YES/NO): YES